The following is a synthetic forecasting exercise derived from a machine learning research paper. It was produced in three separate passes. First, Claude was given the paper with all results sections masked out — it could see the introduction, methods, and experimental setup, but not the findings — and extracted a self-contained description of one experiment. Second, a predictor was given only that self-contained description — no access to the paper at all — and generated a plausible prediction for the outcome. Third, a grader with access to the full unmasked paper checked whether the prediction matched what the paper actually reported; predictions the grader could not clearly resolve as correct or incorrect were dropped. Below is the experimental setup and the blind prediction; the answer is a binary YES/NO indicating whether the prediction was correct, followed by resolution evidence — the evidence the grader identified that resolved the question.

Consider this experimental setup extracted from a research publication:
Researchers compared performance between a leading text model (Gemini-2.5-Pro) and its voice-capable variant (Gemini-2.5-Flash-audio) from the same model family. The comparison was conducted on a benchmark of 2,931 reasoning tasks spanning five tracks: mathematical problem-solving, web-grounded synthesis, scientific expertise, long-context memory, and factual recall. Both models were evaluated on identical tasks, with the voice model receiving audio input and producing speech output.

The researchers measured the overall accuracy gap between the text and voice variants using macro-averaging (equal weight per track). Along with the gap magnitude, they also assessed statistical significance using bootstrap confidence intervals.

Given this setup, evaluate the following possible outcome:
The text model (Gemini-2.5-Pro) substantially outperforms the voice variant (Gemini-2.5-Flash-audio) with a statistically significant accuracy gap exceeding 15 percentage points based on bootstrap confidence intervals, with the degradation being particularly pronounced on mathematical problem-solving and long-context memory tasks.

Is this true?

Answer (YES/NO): YES